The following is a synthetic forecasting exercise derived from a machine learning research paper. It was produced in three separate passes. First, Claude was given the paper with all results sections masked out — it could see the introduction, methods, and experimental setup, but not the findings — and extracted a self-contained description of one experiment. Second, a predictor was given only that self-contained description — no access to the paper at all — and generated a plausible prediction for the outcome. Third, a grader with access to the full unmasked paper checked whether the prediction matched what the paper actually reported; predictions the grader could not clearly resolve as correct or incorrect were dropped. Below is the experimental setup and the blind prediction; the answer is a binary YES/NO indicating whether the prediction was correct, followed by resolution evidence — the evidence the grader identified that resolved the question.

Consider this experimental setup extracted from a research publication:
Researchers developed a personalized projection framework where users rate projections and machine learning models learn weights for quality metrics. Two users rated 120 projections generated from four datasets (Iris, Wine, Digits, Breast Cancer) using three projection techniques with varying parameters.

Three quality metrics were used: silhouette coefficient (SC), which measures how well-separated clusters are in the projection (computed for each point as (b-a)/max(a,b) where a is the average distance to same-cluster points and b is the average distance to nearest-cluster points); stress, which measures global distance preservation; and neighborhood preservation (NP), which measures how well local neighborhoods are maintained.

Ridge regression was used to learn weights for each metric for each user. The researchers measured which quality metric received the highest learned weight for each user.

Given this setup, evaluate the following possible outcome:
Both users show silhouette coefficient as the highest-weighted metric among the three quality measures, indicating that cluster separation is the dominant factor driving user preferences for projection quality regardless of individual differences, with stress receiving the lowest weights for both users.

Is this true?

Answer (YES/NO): NO